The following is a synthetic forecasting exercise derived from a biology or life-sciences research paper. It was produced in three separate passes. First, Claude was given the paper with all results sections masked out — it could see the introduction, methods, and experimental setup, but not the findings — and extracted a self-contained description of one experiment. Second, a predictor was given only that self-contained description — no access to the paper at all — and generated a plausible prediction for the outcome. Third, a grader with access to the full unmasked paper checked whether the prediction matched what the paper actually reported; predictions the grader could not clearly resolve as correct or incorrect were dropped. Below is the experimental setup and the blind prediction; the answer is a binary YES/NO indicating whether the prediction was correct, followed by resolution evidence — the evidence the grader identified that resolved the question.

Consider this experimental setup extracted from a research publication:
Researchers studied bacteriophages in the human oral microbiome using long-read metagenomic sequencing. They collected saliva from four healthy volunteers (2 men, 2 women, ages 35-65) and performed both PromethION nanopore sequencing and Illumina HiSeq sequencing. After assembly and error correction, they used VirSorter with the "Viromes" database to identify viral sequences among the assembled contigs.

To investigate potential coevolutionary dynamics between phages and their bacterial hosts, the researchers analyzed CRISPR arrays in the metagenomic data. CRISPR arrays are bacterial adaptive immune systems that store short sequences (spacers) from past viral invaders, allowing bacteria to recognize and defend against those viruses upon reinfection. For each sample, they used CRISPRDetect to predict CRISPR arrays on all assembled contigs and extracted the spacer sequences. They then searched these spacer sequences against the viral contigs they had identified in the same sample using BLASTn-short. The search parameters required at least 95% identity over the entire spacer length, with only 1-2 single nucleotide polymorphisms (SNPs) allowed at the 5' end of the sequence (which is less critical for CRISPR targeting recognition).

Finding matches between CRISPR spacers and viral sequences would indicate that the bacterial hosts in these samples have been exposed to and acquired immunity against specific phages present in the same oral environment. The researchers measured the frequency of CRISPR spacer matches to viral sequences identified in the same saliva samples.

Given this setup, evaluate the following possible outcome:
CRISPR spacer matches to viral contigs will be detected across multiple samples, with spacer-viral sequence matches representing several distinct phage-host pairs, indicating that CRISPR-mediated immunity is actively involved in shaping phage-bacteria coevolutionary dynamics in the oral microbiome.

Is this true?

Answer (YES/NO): NO